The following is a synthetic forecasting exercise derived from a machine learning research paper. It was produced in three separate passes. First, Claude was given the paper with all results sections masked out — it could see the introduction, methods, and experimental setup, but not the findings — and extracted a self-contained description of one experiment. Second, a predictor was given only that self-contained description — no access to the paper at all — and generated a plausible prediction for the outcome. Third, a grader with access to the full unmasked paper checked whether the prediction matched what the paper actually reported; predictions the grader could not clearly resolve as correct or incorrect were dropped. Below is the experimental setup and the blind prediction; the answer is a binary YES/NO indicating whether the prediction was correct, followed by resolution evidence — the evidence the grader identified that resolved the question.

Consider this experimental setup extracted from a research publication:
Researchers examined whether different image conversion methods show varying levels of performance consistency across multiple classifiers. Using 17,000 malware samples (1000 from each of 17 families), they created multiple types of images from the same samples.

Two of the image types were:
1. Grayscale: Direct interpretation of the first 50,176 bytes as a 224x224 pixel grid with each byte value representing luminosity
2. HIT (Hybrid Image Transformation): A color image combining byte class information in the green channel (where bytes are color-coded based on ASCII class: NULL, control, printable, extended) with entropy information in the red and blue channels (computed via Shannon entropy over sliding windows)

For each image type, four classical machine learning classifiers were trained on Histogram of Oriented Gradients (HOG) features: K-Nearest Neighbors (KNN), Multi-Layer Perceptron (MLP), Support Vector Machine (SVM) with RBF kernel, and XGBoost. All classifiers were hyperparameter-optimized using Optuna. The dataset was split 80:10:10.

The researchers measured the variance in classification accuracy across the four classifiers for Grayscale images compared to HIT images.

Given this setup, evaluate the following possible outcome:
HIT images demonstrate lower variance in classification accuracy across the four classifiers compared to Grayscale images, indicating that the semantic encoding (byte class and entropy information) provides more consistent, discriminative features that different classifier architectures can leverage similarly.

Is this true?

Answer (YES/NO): NO